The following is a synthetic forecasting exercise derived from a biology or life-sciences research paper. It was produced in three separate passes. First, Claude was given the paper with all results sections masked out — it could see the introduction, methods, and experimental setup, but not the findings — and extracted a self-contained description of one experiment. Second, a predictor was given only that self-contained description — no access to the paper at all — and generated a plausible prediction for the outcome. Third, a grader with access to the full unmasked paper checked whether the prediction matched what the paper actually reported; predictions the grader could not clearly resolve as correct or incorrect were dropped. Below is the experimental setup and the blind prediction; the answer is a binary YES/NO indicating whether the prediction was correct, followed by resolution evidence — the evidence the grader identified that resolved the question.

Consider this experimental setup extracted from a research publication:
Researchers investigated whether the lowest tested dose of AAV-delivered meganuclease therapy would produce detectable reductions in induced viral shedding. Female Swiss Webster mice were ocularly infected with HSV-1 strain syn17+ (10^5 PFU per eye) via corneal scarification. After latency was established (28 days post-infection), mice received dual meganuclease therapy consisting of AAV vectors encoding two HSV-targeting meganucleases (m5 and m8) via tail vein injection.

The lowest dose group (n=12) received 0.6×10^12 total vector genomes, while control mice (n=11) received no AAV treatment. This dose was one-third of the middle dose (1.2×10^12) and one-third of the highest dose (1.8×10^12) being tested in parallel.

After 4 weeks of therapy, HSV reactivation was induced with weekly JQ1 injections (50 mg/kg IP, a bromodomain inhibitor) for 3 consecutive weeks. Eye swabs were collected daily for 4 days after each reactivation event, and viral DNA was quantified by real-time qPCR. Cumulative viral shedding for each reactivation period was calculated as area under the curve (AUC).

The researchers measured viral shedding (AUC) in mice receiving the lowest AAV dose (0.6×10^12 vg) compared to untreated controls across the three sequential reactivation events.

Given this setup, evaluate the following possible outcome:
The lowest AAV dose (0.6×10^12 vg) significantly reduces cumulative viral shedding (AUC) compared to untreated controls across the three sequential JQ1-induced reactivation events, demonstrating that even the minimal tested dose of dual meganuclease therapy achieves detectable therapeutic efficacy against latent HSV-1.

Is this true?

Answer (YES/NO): NO